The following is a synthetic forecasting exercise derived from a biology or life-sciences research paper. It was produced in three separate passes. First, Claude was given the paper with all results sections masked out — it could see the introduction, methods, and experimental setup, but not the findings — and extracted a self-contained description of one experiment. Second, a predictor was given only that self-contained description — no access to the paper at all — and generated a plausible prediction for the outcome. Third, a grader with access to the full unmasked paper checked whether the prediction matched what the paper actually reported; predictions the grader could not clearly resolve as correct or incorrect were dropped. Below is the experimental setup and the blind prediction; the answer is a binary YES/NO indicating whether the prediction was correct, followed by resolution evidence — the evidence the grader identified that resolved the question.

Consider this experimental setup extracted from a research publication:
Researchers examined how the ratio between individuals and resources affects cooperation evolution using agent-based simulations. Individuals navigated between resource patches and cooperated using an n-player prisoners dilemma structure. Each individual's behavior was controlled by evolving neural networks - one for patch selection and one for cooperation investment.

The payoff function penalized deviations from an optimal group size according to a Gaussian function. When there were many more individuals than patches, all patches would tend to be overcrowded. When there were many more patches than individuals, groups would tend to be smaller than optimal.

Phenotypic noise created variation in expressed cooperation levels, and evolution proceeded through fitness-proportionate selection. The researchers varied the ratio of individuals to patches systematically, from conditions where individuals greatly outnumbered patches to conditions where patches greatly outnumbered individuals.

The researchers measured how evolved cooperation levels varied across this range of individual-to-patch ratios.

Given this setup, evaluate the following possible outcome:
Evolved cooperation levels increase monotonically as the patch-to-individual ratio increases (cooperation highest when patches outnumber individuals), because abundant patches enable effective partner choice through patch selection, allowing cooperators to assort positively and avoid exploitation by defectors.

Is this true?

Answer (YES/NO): NO